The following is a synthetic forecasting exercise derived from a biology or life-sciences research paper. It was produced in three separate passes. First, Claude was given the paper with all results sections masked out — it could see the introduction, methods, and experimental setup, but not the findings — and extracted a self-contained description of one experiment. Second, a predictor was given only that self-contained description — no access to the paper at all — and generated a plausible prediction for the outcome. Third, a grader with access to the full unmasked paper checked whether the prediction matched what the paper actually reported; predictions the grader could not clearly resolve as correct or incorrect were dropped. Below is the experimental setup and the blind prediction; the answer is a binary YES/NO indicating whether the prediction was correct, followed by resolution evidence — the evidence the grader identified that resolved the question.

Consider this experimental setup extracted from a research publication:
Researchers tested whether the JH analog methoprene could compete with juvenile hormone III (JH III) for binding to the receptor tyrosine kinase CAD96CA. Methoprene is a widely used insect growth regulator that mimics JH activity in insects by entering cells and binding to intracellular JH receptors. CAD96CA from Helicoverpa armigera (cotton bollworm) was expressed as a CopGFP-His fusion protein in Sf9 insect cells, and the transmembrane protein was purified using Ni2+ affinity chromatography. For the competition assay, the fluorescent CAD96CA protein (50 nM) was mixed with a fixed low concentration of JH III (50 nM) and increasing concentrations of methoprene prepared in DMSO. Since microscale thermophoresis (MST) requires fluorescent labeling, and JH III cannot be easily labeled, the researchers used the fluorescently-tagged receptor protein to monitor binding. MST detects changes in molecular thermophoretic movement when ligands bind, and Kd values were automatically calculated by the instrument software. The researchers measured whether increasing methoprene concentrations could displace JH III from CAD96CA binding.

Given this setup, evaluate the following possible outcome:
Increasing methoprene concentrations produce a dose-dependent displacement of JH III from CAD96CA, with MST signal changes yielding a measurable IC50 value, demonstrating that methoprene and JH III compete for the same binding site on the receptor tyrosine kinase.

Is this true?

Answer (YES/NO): NO